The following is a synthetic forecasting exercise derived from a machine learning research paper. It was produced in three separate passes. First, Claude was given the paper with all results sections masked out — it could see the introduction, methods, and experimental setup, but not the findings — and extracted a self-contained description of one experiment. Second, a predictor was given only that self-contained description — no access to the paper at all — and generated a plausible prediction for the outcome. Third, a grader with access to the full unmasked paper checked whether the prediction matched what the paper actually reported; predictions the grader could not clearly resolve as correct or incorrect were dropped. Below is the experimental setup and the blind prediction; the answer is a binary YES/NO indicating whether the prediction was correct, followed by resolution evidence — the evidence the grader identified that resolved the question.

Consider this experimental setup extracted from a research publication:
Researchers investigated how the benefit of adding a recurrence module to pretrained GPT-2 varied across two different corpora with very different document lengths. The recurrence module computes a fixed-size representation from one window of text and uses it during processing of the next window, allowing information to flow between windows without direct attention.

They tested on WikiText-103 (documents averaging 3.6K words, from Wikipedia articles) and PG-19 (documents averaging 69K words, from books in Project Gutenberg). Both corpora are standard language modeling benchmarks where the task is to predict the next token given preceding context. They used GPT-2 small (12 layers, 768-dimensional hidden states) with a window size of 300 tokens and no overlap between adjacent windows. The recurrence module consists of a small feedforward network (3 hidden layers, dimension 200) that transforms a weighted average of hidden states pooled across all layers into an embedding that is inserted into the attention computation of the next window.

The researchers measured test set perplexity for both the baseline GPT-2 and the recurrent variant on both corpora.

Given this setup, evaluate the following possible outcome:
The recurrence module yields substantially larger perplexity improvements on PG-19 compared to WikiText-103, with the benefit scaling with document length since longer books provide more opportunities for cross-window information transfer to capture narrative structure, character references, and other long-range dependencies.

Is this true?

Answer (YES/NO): YES